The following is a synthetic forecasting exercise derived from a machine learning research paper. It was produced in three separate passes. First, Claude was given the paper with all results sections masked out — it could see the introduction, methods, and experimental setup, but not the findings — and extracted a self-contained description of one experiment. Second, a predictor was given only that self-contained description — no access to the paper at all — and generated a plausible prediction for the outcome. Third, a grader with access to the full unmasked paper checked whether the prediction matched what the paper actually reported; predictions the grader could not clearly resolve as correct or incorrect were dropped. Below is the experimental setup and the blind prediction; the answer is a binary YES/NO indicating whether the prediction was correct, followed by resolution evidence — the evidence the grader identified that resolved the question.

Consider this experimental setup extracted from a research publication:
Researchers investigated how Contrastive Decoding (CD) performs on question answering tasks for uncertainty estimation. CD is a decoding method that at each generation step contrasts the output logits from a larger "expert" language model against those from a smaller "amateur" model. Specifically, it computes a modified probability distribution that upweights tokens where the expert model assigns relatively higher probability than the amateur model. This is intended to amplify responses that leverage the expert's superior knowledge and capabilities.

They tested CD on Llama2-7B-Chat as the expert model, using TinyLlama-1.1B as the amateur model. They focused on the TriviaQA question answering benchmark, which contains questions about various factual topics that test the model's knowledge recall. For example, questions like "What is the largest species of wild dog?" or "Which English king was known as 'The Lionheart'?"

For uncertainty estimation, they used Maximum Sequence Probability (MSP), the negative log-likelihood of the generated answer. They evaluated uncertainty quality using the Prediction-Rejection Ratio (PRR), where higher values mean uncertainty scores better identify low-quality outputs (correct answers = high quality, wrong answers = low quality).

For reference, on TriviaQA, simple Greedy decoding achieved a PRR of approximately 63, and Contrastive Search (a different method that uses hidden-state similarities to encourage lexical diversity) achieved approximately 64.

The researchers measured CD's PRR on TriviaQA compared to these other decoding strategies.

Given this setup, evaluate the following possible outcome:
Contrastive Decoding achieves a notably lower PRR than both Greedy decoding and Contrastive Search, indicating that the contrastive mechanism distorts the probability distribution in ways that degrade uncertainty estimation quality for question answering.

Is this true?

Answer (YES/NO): YES